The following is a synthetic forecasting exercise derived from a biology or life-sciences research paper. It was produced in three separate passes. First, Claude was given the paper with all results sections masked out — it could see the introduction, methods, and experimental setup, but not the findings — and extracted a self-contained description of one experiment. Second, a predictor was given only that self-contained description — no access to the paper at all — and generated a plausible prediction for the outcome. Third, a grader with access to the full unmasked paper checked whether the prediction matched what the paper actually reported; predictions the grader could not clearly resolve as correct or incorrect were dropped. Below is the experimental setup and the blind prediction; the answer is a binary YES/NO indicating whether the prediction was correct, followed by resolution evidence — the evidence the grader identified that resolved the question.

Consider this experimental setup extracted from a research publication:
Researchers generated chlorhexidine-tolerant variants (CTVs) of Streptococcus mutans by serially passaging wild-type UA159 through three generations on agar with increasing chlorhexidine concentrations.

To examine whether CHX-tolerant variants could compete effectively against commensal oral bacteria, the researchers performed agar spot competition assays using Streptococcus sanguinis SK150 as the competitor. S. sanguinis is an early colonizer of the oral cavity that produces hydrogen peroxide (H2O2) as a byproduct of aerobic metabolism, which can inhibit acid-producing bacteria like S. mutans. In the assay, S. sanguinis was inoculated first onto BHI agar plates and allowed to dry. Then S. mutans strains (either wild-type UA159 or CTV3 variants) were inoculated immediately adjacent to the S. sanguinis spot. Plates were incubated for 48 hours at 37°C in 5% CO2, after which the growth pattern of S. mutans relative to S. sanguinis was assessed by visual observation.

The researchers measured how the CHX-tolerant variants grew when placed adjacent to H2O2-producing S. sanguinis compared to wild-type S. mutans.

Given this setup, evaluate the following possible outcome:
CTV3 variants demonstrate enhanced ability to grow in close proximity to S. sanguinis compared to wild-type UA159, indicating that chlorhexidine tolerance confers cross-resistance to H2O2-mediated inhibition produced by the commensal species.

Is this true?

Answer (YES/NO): NO